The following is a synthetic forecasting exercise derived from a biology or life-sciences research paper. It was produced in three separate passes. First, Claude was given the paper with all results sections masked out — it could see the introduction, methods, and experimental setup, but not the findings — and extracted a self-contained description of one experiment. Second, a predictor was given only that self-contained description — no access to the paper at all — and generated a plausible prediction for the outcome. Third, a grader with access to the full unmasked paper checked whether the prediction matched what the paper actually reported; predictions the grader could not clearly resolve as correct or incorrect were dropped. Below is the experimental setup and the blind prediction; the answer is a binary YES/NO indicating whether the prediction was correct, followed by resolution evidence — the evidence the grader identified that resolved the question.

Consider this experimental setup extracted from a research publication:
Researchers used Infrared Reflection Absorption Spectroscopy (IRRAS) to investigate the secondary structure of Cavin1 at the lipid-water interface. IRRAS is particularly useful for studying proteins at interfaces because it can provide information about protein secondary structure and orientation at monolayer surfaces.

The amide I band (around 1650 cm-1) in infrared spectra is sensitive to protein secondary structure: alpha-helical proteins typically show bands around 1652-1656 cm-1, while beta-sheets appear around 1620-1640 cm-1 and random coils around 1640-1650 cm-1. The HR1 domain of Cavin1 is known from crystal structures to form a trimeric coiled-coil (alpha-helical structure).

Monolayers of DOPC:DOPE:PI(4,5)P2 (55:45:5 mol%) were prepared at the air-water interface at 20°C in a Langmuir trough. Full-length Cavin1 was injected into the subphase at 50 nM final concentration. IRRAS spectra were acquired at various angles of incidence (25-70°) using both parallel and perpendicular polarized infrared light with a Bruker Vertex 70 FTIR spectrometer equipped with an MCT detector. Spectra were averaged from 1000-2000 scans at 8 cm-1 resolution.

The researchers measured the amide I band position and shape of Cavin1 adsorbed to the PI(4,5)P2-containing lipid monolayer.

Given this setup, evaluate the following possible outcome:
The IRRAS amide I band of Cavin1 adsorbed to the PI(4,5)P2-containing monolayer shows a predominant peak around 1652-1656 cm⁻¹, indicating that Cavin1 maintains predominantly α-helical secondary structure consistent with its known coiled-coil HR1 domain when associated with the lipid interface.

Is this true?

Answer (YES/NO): NO